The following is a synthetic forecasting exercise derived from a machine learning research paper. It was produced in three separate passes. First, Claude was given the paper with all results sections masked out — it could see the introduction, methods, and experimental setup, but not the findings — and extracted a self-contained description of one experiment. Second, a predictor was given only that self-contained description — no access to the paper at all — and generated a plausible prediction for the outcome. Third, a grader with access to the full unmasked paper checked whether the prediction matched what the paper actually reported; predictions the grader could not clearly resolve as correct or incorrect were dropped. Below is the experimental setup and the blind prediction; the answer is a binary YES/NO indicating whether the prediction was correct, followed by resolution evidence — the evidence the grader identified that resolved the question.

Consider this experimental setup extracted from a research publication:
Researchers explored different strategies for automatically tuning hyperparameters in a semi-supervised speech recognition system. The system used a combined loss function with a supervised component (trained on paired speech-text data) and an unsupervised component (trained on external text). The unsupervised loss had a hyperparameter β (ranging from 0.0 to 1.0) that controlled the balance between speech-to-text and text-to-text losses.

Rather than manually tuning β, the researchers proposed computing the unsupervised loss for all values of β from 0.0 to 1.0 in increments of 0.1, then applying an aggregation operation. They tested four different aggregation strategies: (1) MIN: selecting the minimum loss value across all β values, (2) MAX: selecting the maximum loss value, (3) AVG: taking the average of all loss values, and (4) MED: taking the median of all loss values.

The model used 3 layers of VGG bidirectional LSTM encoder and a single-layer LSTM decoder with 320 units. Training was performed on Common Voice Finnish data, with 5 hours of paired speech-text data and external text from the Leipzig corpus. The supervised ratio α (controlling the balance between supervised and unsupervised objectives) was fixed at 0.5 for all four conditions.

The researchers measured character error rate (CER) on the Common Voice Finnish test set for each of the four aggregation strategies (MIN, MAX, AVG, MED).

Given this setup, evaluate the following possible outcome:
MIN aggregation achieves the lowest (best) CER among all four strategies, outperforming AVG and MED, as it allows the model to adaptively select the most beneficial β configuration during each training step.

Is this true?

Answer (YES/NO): YES